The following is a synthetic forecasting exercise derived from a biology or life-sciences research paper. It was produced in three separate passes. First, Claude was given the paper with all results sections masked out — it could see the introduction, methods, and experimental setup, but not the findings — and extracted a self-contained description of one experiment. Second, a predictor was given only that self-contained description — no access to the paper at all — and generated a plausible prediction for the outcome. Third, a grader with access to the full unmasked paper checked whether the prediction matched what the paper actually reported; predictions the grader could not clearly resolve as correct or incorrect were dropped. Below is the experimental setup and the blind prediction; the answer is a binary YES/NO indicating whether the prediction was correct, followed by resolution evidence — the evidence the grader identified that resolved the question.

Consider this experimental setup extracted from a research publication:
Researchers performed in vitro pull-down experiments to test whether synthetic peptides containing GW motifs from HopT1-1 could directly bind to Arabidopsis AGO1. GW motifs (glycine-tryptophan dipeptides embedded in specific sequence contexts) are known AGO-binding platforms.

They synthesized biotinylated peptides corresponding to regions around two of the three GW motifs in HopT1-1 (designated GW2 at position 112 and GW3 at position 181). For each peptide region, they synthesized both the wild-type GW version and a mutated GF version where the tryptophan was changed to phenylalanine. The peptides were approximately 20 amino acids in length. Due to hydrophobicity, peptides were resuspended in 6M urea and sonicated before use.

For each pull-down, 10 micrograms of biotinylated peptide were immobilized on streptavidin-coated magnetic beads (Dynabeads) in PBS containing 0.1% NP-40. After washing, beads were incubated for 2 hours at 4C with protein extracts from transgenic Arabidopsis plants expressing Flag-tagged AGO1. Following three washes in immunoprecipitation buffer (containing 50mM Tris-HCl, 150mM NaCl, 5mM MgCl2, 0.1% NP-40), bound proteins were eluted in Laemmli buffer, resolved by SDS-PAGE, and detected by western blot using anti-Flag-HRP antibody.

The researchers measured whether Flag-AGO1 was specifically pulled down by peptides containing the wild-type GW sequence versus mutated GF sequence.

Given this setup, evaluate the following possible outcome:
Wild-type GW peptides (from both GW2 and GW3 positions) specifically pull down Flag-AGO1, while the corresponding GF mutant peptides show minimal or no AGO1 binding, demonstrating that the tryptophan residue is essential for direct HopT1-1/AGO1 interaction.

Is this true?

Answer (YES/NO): NO